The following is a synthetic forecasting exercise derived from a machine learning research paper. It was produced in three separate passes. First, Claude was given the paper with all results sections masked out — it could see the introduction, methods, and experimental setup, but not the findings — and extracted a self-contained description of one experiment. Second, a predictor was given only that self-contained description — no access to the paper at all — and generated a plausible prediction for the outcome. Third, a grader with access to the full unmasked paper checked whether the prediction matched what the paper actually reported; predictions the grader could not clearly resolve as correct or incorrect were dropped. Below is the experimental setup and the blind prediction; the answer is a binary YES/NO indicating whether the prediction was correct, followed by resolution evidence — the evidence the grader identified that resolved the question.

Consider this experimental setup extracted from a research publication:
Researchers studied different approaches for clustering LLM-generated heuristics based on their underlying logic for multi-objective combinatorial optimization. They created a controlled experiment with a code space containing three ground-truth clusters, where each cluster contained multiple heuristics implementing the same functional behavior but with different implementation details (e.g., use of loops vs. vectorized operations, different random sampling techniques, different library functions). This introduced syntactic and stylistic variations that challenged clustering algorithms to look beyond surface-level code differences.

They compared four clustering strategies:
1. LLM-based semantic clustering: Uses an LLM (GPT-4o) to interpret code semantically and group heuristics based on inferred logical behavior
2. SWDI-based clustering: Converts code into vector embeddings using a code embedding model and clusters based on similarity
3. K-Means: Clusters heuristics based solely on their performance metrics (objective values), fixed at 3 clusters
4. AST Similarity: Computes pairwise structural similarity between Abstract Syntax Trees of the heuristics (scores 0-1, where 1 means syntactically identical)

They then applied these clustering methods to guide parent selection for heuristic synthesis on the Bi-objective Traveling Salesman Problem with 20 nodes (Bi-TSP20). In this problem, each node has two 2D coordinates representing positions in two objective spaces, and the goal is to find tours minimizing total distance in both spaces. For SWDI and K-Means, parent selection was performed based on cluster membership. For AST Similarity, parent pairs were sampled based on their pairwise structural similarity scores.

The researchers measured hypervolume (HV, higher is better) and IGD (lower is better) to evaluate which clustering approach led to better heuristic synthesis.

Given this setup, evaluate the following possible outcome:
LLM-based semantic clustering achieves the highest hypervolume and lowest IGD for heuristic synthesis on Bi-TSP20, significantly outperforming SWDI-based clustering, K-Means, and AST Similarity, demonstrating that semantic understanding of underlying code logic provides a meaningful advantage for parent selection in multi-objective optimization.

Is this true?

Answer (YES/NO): NO